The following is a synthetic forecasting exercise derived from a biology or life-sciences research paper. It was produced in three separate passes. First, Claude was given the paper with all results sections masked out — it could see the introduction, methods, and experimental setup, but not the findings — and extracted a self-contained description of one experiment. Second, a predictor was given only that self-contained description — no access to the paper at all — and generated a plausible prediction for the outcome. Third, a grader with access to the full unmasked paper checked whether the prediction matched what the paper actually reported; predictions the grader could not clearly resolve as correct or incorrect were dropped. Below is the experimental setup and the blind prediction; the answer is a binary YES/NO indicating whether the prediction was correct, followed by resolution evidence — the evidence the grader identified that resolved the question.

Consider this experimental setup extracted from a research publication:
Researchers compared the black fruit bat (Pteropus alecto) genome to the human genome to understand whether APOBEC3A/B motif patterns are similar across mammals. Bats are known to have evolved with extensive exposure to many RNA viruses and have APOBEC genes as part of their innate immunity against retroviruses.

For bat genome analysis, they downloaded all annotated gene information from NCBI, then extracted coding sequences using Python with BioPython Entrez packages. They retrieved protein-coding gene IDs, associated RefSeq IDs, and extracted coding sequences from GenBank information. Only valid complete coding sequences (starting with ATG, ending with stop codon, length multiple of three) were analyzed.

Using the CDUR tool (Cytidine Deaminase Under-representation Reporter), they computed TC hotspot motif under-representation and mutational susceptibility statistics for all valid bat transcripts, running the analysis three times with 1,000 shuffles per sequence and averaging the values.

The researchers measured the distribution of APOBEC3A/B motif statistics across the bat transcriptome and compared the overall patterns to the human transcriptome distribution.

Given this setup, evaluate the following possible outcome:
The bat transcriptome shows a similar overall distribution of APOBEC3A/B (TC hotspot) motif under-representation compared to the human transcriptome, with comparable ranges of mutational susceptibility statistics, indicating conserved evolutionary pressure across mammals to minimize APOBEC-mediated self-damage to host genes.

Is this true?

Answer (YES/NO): NO